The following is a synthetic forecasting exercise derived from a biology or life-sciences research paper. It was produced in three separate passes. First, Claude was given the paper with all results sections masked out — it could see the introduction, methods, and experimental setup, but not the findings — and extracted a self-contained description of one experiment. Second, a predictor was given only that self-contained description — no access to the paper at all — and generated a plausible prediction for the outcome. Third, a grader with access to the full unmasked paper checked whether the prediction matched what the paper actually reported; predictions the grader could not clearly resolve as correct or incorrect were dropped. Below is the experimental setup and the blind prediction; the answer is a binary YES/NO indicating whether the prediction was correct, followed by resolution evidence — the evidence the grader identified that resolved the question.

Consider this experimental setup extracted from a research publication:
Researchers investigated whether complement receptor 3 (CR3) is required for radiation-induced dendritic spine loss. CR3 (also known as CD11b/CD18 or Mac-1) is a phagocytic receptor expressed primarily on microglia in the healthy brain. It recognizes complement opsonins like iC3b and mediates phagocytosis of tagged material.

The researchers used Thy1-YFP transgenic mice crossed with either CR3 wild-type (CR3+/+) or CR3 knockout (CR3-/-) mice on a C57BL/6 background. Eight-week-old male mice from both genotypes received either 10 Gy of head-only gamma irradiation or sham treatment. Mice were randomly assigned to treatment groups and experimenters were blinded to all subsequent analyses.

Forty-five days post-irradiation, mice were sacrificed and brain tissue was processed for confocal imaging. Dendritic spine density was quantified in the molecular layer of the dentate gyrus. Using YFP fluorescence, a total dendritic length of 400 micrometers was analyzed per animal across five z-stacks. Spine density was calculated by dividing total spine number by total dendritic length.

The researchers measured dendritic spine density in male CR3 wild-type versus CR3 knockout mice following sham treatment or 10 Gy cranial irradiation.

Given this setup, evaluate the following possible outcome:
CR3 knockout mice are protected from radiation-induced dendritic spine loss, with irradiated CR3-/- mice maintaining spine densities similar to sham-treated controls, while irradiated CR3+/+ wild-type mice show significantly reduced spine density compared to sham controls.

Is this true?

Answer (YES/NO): YES